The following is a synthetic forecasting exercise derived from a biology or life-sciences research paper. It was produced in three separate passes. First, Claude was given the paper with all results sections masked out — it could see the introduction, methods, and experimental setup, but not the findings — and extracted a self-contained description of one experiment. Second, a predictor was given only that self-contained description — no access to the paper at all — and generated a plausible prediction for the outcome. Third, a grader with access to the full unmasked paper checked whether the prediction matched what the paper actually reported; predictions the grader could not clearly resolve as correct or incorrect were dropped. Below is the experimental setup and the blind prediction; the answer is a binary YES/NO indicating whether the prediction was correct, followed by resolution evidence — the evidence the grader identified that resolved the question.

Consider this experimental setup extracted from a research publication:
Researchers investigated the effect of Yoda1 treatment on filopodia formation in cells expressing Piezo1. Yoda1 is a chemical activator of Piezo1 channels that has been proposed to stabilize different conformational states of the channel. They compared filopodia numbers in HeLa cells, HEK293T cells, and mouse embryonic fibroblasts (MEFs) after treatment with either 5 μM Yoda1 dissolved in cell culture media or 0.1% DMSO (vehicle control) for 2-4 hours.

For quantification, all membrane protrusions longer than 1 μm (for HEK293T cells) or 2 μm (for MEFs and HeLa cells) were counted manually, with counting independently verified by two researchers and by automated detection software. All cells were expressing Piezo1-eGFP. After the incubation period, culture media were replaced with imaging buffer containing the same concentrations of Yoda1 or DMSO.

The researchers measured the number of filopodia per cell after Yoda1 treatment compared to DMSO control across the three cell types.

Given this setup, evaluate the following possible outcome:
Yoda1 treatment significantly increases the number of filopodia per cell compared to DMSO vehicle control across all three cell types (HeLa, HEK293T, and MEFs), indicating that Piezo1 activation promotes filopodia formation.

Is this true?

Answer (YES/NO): NO